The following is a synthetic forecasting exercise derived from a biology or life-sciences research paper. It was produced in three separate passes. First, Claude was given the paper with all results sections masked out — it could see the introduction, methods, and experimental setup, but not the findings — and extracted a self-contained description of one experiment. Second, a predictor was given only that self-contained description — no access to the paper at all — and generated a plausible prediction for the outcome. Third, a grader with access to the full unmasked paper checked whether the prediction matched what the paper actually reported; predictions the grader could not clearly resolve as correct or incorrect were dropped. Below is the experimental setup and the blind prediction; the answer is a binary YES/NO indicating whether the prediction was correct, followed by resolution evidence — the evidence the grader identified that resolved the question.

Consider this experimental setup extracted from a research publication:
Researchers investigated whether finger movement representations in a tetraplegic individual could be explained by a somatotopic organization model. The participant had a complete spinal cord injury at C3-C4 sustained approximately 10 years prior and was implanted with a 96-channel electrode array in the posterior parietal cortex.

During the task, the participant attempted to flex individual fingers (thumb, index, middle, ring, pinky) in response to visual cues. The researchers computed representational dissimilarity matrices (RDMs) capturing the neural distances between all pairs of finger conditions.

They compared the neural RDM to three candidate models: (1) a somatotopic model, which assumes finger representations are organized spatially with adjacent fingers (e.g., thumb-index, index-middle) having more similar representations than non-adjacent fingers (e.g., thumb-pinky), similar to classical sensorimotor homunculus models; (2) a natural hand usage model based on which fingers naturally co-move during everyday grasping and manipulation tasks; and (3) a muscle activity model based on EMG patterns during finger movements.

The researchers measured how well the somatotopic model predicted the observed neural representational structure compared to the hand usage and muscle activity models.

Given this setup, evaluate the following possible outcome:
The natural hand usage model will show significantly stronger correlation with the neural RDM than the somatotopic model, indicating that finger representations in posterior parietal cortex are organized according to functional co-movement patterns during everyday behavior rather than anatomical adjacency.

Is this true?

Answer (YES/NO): NO